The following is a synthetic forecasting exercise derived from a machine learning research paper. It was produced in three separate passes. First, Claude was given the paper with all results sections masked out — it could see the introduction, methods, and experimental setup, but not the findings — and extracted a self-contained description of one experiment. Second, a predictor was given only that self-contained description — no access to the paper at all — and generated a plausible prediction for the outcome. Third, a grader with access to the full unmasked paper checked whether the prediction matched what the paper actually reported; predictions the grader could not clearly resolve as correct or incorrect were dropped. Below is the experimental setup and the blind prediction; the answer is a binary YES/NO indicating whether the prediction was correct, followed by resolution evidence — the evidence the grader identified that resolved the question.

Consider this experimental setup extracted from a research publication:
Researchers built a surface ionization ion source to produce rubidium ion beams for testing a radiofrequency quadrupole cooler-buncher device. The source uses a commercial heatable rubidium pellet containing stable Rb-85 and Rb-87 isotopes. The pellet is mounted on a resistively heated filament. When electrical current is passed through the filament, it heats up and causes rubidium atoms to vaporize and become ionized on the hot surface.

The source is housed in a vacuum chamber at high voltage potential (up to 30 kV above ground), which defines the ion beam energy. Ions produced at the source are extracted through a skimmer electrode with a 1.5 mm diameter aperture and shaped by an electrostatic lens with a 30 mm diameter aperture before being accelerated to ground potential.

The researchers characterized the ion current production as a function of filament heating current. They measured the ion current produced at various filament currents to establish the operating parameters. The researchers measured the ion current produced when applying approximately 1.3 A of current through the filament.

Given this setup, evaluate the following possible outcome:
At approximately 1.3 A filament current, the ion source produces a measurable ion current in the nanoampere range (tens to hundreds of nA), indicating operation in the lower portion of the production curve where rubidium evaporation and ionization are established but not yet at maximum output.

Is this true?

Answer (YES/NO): NO